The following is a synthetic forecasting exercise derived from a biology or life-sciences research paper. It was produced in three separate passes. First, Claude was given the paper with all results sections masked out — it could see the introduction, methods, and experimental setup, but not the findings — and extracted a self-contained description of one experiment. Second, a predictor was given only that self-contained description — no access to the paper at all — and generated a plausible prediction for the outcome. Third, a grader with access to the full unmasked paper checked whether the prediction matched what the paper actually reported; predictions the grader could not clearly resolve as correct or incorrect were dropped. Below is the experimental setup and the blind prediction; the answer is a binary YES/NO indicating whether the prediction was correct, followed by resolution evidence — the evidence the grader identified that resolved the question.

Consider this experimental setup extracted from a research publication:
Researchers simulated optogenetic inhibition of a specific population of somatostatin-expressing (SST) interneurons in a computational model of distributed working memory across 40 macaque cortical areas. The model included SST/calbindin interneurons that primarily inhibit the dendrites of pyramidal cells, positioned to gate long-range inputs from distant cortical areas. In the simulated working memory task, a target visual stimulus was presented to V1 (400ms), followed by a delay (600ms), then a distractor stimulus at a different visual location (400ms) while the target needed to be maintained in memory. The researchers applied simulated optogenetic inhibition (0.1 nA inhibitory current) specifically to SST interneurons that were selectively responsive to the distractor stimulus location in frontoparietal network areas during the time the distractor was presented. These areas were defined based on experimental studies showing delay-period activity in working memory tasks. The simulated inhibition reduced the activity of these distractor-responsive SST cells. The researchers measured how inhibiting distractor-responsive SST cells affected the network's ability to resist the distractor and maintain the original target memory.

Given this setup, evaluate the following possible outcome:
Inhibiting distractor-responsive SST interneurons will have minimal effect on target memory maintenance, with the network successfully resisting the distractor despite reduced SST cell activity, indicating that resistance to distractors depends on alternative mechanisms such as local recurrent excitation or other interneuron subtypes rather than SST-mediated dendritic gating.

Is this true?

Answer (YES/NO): NO